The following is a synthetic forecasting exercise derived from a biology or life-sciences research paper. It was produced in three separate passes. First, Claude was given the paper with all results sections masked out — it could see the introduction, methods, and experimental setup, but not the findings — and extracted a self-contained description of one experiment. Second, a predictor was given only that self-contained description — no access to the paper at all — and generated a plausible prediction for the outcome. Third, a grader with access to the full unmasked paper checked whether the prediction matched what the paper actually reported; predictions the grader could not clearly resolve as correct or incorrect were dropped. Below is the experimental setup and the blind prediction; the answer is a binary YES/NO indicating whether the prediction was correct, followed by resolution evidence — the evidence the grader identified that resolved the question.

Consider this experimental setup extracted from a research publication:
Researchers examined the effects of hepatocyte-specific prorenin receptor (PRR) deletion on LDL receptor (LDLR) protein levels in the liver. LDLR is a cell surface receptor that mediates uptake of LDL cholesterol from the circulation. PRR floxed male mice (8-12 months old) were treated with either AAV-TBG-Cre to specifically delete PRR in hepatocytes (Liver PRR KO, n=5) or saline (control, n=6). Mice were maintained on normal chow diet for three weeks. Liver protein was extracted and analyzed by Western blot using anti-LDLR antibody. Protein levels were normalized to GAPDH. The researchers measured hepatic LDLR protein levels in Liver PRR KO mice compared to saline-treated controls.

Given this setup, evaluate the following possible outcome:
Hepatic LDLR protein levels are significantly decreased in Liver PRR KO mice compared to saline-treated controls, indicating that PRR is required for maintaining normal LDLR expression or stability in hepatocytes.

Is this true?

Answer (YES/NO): YES